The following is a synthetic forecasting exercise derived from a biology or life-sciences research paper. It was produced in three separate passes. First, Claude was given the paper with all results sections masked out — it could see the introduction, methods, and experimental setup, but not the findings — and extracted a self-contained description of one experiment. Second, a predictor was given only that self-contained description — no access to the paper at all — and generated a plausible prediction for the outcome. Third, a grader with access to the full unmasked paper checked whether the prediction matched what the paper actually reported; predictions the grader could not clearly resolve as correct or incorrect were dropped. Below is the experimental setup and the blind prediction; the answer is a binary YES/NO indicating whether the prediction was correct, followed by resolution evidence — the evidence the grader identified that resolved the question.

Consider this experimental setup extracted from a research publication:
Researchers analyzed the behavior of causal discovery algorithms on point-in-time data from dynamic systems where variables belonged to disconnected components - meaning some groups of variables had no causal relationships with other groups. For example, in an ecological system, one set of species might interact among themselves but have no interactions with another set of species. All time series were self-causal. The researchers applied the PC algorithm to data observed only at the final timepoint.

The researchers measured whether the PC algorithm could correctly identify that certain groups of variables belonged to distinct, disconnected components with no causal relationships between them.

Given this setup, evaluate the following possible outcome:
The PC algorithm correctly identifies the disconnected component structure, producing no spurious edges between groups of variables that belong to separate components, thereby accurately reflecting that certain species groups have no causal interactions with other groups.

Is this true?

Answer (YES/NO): YES